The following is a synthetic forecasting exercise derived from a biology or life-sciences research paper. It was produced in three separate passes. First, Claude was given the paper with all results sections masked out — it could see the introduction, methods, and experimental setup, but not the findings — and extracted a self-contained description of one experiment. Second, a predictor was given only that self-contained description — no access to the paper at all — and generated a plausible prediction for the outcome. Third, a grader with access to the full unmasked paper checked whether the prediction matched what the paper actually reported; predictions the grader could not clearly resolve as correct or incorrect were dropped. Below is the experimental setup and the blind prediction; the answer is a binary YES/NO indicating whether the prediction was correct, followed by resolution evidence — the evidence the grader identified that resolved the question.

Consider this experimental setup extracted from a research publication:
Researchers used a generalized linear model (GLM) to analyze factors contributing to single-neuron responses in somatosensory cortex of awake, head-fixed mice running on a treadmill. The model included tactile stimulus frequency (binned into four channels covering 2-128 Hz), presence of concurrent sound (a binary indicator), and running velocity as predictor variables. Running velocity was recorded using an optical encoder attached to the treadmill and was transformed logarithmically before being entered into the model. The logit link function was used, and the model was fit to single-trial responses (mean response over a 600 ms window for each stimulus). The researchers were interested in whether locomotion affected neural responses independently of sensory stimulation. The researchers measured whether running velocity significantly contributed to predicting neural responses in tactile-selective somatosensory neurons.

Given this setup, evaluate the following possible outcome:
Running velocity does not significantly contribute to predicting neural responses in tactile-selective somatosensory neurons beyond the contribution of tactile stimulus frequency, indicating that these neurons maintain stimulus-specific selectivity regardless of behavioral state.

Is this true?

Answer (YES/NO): NO